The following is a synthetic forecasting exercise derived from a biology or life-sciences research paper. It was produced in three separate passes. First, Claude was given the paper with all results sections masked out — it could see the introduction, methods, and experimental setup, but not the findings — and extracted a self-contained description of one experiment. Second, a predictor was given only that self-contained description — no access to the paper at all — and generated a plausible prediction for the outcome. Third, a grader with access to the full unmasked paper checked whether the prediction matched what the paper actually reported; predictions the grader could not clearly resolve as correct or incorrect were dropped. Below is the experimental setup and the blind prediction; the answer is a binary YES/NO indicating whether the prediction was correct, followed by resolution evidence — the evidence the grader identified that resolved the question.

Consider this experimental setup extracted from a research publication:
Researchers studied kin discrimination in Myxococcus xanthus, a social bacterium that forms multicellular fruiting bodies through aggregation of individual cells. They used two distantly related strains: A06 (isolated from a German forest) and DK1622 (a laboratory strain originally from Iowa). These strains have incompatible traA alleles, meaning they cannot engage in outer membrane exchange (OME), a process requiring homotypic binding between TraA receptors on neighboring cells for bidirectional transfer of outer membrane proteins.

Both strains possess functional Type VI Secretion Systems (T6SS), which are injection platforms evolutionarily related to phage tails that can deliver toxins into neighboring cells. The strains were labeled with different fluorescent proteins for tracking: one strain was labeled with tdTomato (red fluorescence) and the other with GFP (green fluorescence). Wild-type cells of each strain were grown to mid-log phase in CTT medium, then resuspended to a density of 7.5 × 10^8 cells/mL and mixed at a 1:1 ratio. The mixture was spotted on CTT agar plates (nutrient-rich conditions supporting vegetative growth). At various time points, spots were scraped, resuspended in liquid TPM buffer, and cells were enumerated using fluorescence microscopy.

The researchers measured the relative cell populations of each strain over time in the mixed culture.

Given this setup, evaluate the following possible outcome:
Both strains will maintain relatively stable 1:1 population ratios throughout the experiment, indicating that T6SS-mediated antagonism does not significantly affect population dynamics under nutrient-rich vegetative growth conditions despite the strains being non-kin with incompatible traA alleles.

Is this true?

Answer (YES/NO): NO